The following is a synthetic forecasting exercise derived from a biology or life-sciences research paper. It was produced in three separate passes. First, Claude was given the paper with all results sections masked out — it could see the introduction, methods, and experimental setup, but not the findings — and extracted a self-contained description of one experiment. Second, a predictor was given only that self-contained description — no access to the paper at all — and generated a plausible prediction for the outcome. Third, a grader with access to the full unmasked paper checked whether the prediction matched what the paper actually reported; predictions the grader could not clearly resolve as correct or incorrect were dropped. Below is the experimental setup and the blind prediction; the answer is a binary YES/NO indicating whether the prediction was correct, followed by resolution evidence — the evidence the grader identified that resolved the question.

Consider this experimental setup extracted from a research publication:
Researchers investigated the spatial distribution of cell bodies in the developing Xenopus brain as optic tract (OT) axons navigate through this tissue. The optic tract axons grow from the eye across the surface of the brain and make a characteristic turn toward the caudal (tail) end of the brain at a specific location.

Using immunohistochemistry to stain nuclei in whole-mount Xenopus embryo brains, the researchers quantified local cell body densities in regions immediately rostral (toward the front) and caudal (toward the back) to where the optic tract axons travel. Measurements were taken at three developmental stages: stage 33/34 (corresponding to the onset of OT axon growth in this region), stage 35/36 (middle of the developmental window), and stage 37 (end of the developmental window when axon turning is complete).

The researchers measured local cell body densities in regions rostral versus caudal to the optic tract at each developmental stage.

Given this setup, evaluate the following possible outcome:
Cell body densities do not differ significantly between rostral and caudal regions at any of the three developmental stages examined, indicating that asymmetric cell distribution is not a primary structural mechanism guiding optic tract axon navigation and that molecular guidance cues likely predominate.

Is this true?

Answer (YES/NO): NO